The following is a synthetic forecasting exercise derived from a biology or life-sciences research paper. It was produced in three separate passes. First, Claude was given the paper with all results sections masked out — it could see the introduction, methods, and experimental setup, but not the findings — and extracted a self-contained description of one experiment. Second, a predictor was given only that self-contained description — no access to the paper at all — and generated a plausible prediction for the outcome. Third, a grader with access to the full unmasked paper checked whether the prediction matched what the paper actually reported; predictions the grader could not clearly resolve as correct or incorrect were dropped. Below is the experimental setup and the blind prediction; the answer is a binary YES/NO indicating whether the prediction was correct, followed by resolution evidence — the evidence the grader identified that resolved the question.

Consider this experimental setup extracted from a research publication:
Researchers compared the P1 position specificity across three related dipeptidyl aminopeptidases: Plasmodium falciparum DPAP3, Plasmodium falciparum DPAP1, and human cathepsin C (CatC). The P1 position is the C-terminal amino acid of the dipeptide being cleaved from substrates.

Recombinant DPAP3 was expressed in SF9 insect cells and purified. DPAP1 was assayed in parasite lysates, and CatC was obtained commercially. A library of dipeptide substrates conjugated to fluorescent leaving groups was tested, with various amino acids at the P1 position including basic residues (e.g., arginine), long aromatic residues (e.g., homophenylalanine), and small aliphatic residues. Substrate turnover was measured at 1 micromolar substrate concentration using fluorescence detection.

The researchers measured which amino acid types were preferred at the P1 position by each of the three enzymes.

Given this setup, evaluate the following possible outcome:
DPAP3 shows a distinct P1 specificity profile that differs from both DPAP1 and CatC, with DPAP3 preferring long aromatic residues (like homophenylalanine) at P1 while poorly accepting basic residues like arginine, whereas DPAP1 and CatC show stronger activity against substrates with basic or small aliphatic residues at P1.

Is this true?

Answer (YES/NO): NO